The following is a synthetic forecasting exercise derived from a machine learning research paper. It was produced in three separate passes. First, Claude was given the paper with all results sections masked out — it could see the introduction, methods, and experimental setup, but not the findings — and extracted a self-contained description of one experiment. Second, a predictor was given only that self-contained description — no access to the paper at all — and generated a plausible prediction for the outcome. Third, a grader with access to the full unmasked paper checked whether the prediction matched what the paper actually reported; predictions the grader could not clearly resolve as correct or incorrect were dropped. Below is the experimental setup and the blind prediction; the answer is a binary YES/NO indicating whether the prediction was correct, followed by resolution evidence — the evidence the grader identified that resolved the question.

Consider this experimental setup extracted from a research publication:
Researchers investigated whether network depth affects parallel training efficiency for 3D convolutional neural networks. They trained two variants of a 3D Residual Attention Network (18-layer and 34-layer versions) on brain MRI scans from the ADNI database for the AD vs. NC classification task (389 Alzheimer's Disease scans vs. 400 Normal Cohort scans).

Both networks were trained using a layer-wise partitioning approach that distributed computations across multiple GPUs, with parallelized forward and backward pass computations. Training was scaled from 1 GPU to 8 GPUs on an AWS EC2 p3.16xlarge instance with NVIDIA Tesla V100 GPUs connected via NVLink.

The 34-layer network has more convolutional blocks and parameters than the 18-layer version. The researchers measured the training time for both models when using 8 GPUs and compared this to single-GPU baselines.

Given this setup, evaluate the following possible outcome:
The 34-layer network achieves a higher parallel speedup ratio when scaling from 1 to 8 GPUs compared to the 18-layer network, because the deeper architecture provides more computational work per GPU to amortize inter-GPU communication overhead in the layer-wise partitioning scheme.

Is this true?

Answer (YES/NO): NO